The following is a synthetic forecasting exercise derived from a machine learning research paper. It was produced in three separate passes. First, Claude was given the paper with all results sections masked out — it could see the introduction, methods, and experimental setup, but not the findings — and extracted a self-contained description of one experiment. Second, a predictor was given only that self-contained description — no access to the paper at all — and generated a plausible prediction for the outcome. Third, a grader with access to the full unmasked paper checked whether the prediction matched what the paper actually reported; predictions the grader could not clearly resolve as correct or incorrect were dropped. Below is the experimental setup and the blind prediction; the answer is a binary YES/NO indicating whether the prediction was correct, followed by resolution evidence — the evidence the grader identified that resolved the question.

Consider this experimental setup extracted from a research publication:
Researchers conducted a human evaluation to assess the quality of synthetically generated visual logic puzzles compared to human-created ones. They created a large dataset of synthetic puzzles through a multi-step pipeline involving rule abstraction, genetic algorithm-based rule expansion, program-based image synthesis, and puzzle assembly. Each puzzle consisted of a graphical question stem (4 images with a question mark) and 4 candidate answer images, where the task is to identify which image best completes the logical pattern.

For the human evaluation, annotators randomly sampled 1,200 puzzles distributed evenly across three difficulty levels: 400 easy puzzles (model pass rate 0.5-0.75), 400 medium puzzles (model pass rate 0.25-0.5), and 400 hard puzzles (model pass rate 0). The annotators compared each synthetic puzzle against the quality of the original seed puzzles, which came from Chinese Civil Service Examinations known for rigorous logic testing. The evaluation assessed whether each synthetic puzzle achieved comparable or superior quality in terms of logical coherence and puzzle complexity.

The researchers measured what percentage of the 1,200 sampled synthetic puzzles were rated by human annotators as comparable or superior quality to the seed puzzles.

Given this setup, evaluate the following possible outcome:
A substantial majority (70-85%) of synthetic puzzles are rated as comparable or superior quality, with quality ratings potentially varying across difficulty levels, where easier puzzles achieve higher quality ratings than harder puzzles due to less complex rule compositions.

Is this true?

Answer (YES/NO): YES